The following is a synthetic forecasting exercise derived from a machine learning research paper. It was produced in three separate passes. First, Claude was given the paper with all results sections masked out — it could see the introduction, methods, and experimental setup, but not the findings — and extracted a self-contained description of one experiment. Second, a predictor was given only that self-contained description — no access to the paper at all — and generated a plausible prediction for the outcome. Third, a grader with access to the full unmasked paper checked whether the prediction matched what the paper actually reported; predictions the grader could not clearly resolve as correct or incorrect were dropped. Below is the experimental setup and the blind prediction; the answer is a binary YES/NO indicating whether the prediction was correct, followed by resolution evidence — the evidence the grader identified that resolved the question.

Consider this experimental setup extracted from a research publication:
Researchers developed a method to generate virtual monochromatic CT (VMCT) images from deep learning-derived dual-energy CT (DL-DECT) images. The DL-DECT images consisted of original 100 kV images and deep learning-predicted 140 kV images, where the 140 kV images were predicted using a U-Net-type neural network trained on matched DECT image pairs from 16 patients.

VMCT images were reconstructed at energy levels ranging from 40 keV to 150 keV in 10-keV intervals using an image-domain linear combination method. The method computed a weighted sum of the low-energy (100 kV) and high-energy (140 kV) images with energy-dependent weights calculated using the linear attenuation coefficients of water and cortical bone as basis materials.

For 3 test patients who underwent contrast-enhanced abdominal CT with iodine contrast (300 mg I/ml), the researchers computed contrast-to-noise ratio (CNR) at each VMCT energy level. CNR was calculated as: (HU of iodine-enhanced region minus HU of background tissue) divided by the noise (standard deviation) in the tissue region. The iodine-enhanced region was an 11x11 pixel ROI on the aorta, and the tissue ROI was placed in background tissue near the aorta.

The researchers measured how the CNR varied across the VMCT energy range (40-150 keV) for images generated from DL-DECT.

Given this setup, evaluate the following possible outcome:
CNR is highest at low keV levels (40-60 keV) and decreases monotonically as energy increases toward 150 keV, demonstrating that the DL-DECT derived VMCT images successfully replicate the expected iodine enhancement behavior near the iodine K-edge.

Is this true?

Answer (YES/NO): YES